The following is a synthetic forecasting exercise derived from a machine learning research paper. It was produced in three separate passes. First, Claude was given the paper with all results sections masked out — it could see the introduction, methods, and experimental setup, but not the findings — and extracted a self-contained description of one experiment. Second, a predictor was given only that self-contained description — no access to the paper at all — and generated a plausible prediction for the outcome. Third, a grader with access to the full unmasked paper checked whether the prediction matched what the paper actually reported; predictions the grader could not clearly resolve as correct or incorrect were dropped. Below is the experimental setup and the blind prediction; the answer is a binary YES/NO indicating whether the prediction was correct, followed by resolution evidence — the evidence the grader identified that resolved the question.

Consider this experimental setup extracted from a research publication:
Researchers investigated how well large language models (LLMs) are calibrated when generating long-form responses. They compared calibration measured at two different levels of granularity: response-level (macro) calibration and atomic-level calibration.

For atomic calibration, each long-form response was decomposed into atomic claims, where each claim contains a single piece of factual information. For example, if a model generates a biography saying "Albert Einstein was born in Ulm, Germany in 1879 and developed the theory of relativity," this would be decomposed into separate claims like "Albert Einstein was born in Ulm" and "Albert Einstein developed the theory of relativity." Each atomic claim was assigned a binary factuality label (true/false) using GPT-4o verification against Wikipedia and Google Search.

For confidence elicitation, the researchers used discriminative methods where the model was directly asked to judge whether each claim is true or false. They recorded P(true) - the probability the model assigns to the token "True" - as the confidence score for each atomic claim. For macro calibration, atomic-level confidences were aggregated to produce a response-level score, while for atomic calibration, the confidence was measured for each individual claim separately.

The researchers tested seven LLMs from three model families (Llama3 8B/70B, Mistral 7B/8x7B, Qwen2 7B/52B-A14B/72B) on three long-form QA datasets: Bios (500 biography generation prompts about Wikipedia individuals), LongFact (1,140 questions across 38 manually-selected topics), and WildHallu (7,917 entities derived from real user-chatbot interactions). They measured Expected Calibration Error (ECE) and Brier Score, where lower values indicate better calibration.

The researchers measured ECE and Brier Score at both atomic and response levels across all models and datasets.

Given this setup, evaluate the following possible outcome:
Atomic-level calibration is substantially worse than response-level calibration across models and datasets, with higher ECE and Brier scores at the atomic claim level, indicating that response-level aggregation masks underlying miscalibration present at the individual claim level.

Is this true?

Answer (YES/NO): YES